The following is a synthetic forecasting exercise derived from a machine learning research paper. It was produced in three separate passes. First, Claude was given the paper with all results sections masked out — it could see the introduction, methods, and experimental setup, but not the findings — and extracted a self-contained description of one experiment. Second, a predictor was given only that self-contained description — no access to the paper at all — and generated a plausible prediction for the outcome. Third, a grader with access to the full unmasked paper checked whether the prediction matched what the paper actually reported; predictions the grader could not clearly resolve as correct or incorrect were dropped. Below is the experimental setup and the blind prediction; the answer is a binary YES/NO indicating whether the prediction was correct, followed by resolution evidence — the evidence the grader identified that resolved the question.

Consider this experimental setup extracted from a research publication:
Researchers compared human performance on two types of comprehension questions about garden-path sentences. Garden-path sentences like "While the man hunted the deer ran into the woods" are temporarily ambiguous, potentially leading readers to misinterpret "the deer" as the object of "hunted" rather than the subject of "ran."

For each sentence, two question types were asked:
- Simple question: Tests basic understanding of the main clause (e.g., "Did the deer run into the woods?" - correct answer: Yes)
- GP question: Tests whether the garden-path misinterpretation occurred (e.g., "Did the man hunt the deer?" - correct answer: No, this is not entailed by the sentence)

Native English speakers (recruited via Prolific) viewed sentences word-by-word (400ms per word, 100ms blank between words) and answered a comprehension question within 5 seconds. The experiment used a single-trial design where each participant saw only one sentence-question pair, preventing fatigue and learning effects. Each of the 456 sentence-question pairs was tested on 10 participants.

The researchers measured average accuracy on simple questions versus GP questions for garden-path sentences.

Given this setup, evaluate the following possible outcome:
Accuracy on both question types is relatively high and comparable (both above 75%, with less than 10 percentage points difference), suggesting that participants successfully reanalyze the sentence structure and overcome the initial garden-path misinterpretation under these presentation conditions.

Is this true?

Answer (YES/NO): NO